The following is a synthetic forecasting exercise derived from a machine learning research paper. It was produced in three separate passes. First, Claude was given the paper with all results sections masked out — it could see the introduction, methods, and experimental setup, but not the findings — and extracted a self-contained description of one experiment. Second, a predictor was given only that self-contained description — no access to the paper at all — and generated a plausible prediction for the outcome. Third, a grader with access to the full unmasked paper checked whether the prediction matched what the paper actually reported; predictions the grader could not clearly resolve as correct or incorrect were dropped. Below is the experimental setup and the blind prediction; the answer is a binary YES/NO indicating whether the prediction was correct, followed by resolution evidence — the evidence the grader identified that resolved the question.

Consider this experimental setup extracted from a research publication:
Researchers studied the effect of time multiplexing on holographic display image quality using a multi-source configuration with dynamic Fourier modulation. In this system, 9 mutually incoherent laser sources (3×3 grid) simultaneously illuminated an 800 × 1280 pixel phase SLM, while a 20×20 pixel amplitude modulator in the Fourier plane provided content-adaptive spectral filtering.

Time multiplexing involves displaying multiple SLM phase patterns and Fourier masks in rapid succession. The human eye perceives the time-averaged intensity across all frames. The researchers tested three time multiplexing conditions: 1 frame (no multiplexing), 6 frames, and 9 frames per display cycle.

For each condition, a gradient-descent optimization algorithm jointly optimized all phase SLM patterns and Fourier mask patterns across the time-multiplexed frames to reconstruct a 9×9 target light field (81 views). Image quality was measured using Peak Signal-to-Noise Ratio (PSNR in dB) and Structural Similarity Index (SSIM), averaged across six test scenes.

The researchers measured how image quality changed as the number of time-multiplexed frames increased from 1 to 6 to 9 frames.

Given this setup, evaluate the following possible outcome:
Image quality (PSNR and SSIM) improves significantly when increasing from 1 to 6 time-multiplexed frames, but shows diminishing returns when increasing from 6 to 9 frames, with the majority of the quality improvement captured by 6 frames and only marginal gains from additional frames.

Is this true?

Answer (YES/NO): YES